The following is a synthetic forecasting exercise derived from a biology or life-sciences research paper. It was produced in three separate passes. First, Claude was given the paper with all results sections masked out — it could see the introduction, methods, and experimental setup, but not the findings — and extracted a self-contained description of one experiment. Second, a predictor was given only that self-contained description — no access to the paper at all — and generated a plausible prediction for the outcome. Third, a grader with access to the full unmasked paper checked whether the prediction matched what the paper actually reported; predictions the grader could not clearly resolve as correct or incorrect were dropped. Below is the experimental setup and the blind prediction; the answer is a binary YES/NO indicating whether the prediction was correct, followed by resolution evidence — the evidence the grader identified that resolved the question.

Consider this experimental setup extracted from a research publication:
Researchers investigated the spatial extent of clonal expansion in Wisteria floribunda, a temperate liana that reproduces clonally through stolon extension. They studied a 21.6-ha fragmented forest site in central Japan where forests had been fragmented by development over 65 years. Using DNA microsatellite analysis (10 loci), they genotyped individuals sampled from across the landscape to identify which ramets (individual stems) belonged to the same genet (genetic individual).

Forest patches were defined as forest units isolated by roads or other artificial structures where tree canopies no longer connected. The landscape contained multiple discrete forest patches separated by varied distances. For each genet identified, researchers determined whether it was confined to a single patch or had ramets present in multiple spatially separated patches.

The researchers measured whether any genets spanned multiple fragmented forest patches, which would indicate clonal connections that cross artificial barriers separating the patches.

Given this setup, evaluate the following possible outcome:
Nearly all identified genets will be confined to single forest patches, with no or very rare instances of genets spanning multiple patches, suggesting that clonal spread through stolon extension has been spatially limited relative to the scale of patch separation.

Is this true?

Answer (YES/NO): NO